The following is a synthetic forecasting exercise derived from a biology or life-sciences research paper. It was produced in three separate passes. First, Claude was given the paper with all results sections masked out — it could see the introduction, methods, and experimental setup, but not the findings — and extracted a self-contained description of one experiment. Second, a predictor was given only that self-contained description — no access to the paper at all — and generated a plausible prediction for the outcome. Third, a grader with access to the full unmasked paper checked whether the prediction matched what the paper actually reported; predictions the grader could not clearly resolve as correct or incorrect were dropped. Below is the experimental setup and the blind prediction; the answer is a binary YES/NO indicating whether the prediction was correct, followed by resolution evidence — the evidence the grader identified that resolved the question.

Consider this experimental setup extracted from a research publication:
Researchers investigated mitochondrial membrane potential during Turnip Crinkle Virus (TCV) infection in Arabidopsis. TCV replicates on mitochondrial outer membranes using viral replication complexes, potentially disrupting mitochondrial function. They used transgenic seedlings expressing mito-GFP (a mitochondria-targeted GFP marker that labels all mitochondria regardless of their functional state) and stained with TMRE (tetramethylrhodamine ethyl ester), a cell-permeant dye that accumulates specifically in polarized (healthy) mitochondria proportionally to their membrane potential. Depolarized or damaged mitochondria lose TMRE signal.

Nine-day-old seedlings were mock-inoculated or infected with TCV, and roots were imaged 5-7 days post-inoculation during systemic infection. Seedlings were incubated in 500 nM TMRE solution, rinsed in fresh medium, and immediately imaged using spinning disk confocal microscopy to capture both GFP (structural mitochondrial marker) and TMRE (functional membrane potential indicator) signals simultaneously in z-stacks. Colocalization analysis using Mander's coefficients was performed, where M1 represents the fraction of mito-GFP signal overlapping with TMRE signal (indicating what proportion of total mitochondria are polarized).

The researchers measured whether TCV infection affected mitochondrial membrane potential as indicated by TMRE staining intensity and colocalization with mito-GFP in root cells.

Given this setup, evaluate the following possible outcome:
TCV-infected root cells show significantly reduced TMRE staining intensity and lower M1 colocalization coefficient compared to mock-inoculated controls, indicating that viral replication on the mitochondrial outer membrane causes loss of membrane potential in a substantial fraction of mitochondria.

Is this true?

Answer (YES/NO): NO